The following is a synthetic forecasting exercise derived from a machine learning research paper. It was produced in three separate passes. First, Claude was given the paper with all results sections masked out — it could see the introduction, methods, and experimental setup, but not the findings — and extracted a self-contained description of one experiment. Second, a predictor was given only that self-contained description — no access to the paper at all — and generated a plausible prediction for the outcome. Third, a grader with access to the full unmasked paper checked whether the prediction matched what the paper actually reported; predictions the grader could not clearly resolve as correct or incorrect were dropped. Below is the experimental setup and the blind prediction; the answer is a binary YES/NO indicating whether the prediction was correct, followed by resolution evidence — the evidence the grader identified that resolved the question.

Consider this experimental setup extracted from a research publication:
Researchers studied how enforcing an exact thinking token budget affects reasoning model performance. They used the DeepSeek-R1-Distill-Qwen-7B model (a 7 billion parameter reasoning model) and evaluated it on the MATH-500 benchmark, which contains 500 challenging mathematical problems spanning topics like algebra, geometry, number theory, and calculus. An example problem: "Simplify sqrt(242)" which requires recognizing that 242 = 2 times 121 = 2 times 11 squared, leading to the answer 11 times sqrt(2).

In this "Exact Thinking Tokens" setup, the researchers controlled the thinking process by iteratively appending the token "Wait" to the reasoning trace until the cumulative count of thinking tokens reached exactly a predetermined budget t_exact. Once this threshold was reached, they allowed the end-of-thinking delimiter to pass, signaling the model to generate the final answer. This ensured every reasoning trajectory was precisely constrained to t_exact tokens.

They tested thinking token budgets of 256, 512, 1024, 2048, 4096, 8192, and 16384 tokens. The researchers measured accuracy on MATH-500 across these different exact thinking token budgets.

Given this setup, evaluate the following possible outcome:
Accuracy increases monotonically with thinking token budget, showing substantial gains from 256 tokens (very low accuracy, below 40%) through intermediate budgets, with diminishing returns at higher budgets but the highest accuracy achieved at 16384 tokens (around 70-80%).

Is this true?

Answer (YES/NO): NO